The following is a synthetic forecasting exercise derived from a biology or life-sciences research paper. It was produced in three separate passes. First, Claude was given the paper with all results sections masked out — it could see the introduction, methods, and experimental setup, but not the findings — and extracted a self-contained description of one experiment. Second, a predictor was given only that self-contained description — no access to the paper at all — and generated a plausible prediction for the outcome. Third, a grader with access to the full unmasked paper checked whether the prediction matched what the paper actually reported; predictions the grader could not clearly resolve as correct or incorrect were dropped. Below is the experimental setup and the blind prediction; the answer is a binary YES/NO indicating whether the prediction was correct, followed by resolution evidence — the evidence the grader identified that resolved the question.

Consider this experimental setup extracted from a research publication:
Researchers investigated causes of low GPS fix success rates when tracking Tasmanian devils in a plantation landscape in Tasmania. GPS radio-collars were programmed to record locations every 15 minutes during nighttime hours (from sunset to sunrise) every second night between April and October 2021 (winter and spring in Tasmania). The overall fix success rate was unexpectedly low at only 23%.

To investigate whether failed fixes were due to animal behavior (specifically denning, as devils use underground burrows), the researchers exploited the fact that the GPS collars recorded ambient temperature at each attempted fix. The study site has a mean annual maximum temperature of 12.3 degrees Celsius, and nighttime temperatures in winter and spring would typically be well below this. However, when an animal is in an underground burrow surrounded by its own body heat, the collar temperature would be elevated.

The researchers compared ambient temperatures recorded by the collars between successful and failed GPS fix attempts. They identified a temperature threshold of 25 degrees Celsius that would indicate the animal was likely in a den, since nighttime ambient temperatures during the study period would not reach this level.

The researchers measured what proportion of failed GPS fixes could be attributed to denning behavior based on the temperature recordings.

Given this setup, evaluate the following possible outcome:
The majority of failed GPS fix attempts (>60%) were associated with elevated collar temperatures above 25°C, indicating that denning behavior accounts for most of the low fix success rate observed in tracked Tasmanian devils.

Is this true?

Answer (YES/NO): YES